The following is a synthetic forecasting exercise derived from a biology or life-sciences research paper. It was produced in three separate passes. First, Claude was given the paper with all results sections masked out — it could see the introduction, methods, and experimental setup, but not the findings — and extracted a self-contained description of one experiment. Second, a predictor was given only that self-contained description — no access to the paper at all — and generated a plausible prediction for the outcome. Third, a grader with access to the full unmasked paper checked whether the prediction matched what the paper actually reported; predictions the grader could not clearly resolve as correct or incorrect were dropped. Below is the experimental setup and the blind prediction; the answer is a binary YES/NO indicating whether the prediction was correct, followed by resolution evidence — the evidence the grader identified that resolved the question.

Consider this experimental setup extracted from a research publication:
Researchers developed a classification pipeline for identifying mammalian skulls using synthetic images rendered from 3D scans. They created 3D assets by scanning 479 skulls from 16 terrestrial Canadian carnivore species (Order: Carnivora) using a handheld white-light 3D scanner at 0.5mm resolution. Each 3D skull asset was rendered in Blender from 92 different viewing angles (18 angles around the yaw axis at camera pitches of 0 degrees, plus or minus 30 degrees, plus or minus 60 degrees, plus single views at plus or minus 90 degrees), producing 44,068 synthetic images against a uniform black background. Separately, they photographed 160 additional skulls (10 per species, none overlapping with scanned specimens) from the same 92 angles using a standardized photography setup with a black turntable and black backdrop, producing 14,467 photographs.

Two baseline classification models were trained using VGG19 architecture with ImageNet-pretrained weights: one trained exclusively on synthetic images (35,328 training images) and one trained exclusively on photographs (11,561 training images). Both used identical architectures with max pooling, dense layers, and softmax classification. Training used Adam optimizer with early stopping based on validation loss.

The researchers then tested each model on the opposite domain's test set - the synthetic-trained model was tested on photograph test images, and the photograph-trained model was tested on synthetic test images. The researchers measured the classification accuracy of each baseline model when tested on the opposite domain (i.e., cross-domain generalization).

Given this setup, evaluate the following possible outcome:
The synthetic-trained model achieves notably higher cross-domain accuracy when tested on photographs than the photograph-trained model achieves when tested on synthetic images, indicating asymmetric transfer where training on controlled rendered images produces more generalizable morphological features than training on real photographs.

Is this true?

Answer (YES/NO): YES